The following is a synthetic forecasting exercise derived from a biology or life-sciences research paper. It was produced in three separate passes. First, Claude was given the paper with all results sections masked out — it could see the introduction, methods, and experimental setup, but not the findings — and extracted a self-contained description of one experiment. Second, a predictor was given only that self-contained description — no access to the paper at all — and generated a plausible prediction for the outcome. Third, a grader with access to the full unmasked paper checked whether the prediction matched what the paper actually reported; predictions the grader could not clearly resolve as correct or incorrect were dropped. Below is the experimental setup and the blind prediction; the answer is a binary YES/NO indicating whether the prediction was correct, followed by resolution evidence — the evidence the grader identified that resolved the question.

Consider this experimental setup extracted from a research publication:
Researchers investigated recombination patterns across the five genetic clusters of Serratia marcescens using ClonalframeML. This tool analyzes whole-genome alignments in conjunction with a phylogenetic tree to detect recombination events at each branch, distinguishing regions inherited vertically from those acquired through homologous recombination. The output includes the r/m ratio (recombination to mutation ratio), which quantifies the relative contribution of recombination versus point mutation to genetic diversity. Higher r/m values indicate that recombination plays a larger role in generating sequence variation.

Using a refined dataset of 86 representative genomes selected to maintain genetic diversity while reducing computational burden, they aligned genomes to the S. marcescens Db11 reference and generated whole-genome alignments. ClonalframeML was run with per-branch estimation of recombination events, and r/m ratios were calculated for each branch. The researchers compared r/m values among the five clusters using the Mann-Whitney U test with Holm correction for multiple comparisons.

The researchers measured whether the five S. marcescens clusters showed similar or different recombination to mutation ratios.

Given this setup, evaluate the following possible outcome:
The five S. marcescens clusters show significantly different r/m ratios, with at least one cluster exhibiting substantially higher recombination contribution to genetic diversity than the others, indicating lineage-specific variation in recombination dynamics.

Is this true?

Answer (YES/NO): YES